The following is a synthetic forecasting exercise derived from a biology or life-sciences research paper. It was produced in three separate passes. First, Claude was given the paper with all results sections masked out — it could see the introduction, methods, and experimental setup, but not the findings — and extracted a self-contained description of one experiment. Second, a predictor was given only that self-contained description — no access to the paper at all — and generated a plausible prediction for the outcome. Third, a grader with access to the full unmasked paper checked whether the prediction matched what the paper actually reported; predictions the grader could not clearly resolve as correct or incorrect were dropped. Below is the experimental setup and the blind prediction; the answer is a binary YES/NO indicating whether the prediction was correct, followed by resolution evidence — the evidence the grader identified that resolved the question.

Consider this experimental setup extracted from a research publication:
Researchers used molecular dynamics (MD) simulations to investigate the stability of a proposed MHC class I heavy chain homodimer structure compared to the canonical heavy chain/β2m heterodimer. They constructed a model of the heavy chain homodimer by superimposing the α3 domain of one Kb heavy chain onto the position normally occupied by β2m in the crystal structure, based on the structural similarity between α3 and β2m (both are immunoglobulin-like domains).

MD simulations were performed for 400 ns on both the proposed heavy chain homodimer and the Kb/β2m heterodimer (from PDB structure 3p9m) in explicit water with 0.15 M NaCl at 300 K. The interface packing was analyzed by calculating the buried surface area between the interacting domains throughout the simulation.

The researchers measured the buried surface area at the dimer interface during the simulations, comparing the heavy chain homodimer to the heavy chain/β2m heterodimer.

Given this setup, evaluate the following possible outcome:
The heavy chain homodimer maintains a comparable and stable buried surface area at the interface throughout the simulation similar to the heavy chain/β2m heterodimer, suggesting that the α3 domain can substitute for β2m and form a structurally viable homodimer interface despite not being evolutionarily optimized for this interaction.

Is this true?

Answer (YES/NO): YES